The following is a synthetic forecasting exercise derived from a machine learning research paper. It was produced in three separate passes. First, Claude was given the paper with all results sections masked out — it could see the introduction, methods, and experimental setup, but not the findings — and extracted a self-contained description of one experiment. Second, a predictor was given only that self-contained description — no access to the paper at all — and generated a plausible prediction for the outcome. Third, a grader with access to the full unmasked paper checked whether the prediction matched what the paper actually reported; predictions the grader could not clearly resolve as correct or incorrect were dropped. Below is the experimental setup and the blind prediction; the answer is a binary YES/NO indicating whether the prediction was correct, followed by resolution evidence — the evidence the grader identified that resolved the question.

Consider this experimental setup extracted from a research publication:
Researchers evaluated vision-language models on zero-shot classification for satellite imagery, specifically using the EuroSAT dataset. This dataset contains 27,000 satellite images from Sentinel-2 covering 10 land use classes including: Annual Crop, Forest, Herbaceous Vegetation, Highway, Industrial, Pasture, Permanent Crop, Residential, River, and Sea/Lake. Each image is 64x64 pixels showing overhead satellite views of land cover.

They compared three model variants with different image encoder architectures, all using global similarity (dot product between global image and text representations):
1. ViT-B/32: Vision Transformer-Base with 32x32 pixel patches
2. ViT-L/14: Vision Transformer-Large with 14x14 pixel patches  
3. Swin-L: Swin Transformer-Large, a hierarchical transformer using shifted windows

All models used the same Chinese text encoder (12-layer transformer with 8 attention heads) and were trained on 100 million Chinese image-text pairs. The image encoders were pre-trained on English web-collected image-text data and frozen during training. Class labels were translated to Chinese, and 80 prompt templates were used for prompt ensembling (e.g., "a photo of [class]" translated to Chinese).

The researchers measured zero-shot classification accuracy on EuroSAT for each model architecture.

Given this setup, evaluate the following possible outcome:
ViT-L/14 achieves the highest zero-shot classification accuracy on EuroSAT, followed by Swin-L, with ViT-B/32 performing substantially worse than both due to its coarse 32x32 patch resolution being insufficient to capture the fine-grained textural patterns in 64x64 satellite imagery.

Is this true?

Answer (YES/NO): NO